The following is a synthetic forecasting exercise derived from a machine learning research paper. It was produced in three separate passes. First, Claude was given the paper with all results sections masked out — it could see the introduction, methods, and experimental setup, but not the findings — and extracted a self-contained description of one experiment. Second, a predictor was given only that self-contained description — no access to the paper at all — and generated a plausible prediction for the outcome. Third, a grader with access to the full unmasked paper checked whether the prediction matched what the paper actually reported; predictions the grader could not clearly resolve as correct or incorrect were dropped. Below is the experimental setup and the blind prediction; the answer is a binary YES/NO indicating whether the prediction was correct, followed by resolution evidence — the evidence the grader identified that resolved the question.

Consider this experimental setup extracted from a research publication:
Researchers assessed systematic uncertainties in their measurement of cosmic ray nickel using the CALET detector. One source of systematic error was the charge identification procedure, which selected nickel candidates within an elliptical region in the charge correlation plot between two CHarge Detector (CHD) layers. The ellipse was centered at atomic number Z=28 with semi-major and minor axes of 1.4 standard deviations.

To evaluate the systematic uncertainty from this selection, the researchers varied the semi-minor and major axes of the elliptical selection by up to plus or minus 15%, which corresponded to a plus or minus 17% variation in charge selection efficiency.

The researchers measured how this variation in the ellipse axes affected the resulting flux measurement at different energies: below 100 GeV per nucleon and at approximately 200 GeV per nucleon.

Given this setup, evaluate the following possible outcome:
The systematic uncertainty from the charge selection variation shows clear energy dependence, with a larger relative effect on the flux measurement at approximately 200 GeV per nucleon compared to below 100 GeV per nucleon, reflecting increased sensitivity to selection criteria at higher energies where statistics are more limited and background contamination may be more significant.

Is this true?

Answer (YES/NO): YES